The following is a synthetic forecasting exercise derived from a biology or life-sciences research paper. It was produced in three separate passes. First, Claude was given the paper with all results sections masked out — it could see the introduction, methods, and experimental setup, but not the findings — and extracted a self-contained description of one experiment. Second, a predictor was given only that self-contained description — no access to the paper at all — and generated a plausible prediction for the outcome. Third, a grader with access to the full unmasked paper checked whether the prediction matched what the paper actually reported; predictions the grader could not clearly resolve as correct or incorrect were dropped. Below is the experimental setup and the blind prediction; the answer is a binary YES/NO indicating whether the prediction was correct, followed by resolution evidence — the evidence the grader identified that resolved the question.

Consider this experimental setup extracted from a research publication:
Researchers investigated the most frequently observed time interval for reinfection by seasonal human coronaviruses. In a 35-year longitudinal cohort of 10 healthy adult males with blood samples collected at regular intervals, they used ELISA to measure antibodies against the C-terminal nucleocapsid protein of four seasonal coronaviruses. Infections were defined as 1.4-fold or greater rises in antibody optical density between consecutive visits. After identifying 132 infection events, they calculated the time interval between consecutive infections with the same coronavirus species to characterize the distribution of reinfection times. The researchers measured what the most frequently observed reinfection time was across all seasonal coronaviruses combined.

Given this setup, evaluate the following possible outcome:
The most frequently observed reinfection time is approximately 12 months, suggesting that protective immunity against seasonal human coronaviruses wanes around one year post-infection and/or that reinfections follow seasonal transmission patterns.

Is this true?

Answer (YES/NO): YES